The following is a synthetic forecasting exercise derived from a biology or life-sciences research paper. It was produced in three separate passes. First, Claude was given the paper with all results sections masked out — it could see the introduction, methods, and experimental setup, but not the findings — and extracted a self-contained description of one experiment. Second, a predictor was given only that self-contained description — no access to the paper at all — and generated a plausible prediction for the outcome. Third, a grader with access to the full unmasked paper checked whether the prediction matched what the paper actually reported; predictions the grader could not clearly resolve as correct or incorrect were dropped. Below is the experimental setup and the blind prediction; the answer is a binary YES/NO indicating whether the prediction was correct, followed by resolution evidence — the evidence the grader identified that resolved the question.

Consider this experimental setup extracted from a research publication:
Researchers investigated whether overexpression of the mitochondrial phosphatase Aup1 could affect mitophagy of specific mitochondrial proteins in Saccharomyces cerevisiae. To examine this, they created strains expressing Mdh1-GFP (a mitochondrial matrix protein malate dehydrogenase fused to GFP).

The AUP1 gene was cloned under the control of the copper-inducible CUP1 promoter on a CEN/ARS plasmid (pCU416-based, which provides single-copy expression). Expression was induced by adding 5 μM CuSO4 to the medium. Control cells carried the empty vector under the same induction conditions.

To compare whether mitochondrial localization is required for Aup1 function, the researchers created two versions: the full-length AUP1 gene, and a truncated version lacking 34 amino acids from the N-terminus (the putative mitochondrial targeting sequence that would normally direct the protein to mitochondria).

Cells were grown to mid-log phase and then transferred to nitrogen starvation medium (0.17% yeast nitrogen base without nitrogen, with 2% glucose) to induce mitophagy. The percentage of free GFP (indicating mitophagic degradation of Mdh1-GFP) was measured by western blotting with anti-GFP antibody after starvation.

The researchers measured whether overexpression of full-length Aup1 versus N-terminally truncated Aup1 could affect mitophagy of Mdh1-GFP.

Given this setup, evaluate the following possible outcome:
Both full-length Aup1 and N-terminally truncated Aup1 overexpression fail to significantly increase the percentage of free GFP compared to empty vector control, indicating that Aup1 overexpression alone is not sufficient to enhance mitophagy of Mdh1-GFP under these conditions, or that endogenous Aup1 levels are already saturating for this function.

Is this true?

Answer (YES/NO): NO